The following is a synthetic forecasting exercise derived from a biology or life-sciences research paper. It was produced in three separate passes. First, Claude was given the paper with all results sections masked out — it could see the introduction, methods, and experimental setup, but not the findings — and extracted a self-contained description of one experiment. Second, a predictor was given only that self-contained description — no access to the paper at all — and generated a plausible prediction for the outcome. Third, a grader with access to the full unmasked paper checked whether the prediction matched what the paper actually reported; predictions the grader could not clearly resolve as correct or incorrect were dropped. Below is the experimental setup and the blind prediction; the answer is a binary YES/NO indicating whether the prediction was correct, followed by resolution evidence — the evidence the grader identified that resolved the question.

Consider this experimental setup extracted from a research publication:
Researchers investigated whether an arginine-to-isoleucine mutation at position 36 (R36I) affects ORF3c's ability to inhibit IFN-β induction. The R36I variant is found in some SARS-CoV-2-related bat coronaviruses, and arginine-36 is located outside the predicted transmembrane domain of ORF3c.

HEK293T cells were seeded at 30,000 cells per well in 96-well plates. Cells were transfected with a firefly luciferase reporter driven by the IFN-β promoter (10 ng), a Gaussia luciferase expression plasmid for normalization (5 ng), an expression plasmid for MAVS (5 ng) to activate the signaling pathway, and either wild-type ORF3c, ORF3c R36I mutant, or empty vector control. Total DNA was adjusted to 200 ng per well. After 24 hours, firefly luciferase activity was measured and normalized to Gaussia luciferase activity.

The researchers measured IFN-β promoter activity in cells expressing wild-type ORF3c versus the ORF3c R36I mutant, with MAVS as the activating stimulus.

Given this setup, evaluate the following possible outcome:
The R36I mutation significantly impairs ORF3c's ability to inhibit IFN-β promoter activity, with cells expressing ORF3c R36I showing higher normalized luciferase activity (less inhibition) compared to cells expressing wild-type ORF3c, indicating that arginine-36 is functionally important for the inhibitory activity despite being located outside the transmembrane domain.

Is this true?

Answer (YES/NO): NO